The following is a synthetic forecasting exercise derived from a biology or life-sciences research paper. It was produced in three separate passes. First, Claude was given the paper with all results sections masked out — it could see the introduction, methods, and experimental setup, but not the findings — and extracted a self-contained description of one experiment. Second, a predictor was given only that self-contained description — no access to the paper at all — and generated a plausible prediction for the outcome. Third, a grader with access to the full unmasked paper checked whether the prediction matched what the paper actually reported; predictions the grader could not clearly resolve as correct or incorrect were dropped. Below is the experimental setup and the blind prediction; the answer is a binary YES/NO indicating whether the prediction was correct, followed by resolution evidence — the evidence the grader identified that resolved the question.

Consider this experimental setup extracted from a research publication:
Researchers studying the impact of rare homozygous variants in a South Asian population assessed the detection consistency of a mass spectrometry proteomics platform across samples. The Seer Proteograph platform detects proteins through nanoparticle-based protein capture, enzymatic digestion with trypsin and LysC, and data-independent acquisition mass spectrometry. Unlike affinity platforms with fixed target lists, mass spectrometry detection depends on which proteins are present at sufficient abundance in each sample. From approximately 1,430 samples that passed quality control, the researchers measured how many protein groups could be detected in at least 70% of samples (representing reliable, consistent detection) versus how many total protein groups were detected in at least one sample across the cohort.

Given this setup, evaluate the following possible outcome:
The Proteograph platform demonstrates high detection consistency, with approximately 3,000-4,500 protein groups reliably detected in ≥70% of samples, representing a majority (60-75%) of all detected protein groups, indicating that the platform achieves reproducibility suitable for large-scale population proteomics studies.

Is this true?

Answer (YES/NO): NO